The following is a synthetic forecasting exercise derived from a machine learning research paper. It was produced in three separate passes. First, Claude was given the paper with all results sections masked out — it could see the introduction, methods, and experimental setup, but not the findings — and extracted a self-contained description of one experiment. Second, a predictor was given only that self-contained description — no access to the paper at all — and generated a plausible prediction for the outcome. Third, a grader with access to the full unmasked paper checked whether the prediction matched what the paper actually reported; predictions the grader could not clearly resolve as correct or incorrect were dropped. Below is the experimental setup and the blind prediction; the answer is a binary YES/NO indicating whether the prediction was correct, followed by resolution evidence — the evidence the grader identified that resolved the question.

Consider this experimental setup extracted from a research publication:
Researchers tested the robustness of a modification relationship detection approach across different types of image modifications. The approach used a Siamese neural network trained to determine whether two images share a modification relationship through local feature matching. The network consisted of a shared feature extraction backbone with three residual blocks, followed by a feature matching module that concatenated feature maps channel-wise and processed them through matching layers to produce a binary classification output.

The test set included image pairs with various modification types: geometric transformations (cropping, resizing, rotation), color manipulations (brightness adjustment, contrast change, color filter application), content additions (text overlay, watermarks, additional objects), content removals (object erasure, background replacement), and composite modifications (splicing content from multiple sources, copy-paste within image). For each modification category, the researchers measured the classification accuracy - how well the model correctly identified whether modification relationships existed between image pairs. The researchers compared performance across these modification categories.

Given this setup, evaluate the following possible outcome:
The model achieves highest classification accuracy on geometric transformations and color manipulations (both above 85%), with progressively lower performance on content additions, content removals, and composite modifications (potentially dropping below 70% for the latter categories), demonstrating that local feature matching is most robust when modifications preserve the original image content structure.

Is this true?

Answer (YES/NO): NO